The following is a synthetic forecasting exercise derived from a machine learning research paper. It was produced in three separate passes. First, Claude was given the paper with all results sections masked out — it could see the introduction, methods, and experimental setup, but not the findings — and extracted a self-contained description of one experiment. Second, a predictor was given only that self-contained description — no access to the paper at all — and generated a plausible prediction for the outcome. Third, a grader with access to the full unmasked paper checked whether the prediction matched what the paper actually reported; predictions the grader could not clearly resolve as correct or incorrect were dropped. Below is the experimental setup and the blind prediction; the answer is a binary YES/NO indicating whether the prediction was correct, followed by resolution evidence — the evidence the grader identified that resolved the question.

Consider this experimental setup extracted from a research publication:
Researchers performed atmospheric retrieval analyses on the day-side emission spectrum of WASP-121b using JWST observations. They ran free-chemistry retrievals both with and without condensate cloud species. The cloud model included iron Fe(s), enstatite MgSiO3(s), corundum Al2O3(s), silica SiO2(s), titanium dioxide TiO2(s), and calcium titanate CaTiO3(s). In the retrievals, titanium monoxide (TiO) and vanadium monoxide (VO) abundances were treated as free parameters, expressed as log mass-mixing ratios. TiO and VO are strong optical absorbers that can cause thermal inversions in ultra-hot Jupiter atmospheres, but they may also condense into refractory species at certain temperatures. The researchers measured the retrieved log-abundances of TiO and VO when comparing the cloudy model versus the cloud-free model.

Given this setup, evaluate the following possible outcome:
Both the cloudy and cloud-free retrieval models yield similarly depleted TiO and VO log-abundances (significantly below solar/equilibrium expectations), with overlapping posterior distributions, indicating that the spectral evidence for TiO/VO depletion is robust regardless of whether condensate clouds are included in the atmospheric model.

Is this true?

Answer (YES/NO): NO